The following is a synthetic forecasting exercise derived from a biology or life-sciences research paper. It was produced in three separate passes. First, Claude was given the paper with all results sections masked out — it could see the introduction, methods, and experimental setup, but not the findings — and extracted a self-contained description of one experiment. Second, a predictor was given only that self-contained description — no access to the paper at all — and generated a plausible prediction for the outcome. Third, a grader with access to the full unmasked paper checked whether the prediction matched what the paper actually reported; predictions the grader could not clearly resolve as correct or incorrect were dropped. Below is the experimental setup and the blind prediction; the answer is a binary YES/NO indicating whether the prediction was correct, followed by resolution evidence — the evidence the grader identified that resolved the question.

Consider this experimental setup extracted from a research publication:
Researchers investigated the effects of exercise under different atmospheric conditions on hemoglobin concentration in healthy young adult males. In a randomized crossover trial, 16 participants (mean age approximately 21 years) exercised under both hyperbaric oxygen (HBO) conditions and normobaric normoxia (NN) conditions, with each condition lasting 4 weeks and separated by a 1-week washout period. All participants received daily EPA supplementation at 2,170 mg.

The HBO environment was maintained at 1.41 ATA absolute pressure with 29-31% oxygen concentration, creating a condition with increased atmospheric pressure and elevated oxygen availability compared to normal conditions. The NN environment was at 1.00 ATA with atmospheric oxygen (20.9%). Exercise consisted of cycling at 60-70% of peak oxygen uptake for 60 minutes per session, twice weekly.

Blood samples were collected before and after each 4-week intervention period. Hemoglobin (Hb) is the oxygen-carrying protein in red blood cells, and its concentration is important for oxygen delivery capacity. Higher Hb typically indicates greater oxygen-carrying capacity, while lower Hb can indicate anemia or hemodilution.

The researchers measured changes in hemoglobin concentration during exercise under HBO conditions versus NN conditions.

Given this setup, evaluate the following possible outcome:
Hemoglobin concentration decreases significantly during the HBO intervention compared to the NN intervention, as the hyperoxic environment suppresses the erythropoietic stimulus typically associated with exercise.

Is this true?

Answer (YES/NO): NO